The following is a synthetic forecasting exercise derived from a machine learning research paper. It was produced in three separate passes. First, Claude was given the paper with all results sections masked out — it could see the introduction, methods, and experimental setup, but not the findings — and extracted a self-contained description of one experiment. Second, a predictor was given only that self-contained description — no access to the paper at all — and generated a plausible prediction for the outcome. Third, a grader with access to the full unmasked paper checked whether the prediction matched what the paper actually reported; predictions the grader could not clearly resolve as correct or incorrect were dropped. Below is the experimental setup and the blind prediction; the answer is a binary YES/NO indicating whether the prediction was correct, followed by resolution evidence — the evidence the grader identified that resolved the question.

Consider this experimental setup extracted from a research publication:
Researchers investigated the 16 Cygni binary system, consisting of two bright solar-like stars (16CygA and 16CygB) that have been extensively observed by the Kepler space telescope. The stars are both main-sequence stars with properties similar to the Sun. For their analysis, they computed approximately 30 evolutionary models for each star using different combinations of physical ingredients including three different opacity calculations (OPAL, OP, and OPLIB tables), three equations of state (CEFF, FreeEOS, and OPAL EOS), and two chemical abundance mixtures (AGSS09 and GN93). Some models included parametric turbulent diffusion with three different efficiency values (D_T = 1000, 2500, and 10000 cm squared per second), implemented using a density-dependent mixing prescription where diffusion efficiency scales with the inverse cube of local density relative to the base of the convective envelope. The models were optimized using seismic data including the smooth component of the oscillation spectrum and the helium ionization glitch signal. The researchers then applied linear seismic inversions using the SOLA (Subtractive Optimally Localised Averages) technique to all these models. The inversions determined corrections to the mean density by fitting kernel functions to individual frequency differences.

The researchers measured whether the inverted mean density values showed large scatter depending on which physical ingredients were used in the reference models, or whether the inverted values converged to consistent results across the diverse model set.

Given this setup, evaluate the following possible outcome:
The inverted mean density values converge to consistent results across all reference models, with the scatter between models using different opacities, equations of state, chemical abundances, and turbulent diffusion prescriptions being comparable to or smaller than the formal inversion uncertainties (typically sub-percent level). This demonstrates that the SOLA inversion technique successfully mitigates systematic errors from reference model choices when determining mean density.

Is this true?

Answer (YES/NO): YES